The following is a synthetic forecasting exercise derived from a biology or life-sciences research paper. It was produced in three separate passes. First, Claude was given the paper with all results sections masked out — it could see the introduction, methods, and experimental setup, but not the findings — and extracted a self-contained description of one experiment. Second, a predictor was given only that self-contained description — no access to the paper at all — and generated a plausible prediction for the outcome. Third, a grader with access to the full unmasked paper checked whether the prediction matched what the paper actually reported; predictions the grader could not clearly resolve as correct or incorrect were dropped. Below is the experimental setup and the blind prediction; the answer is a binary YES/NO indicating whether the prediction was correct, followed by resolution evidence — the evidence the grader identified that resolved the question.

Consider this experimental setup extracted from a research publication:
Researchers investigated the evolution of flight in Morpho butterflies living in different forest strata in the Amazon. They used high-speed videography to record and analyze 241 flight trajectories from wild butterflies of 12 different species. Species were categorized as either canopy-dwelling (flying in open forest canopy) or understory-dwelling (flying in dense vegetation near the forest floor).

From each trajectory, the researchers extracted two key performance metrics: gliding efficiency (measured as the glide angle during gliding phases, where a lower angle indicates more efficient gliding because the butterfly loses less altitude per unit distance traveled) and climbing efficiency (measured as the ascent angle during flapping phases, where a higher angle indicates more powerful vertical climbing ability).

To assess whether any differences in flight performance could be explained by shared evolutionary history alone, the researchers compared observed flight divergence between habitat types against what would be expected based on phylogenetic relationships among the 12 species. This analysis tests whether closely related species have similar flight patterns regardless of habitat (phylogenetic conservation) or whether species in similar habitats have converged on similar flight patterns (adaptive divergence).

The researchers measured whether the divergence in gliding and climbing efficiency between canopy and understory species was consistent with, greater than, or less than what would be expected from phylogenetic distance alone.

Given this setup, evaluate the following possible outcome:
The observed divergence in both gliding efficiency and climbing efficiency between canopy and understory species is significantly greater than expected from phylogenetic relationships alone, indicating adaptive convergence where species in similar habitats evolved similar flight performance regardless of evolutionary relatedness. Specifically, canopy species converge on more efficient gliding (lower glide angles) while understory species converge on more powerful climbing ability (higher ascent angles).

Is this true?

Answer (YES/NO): NO